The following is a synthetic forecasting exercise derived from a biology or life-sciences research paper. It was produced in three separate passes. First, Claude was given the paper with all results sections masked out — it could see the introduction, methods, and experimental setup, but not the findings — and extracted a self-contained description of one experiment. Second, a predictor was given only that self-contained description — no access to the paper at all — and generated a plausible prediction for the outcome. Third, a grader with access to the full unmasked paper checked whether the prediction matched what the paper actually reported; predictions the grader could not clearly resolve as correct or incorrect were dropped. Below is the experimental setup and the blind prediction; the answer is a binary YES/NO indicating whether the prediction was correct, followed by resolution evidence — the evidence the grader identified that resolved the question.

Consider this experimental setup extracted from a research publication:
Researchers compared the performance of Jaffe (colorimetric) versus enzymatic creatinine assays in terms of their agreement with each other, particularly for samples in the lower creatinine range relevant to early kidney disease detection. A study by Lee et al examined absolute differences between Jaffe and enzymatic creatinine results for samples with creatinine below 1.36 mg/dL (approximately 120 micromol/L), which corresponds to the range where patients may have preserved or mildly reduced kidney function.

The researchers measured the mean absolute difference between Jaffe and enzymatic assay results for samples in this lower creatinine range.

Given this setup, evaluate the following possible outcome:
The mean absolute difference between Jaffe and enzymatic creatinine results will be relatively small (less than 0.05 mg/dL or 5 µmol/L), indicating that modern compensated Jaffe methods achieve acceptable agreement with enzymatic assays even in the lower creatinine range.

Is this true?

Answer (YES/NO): NO